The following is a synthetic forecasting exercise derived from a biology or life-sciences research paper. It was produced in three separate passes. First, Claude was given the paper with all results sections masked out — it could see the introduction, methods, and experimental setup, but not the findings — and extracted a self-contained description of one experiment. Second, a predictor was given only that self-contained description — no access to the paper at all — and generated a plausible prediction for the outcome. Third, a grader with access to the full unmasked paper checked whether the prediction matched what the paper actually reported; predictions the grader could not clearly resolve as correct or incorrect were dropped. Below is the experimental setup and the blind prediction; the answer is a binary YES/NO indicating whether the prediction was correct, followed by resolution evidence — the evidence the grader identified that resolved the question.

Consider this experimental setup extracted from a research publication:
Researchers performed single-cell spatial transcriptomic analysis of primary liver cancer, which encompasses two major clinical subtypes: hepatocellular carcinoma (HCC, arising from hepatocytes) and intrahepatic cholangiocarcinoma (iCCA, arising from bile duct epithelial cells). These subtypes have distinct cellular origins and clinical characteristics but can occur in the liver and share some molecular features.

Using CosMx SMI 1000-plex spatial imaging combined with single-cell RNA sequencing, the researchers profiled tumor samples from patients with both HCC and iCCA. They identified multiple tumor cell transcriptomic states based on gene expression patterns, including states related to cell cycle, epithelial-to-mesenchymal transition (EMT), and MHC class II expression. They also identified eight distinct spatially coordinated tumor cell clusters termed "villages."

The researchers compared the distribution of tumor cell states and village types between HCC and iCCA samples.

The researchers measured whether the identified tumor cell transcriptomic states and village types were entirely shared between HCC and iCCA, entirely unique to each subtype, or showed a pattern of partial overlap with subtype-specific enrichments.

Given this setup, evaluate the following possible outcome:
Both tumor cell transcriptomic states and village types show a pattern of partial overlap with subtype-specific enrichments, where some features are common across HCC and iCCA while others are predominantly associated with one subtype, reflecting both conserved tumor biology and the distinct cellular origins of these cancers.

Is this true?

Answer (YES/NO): YES